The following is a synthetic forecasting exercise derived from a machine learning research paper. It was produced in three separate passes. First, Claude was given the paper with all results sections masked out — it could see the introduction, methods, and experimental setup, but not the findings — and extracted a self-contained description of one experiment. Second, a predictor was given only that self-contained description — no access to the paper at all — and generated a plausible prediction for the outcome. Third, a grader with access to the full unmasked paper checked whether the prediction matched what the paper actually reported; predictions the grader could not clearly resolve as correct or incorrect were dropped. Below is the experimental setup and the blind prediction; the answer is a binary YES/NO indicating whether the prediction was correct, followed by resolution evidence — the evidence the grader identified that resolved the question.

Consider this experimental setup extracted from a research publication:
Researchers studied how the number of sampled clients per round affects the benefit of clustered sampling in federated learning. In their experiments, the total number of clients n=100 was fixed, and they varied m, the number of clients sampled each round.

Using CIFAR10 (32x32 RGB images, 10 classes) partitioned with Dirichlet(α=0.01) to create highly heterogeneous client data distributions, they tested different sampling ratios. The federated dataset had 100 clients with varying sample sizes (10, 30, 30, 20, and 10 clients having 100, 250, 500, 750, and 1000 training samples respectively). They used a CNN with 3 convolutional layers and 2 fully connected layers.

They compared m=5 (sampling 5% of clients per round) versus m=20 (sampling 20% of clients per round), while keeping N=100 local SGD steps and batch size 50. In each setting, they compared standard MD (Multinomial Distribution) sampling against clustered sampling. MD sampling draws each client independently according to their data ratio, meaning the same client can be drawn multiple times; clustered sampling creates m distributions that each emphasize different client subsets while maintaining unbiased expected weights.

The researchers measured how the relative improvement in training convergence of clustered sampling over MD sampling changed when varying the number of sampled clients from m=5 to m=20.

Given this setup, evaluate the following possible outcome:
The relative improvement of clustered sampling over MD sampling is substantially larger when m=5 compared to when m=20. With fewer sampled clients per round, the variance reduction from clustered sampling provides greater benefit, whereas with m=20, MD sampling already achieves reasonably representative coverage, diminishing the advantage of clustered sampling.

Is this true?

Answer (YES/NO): YES